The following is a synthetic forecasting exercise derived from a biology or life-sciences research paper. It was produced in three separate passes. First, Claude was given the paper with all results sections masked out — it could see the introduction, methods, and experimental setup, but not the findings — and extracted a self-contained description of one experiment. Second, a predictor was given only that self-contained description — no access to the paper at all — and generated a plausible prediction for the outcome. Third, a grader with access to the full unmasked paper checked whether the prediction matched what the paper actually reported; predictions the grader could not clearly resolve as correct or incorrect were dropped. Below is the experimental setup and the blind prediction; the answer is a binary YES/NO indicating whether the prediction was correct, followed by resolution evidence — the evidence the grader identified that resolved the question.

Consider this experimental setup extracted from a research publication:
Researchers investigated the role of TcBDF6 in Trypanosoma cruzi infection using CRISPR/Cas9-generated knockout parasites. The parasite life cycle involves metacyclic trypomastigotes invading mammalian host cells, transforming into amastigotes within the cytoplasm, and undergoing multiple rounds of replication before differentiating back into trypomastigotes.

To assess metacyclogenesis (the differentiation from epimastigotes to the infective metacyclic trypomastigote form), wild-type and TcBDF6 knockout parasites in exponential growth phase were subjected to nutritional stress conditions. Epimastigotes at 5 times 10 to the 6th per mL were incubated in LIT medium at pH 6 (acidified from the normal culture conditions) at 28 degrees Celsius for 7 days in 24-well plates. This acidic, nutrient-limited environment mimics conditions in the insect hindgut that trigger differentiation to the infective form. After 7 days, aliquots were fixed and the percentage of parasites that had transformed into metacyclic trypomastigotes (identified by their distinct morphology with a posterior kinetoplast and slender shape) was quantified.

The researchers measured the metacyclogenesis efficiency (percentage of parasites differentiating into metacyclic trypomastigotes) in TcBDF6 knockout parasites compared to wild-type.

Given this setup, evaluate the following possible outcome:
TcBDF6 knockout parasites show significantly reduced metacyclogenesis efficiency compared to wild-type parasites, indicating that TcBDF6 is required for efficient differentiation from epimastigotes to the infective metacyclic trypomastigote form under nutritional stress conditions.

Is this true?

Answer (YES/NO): NO